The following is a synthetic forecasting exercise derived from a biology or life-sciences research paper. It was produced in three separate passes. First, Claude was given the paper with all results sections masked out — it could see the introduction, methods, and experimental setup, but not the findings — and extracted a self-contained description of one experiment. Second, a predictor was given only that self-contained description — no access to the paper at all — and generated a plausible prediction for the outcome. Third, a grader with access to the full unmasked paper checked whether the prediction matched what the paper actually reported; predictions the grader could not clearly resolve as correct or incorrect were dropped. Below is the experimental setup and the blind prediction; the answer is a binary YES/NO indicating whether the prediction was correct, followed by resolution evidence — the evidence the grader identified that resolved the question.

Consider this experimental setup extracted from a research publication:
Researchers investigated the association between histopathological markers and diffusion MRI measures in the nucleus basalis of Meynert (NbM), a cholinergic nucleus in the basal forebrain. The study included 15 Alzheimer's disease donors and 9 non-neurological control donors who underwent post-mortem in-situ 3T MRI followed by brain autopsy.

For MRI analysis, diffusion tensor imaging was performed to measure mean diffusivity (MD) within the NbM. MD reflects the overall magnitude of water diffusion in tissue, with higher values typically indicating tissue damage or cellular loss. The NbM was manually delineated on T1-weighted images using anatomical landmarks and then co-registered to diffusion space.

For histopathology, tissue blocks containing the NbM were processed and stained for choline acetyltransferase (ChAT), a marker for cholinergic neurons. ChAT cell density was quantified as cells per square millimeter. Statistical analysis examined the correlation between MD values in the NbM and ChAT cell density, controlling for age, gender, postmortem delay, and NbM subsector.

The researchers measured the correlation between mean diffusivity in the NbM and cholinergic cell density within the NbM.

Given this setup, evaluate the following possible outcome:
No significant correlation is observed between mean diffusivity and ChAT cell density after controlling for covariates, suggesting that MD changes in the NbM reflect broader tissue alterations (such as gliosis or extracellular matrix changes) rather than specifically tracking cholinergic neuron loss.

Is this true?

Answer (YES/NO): NO